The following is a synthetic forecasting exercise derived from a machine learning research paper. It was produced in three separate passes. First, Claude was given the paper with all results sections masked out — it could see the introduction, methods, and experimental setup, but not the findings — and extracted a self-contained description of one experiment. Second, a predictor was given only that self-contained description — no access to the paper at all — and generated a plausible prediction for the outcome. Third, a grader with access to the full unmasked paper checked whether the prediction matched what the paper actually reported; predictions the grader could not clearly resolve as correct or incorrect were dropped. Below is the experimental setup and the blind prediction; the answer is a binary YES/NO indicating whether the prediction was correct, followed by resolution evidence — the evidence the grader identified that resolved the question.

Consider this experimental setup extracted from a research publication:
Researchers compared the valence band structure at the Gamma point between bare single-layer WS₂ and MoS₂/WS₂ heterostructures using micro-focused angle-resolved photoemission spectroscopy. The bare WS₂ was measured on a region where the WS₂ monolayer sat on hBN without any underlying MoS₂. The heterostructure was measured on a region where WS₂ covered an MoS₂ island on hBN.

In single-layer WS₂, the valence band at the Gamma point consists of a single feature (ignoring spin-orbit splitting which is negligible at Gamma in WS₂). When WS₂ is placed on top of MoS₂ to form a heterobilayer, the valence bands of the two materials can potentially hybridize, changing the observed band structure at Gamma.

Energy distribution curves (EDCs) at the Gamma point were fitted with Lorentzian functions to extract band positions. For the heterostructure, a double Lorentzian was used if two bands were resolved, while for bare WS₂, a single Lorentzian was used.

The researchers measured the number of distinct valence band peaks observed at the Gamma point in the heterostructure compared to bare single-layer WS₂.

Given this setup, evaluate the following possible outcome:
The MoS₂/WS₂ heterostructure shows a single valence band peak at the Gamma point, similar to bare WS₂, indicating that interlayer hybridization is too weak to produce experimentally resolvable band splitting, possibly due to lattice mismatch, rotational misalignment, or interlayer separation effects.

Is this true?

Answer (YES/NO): NO